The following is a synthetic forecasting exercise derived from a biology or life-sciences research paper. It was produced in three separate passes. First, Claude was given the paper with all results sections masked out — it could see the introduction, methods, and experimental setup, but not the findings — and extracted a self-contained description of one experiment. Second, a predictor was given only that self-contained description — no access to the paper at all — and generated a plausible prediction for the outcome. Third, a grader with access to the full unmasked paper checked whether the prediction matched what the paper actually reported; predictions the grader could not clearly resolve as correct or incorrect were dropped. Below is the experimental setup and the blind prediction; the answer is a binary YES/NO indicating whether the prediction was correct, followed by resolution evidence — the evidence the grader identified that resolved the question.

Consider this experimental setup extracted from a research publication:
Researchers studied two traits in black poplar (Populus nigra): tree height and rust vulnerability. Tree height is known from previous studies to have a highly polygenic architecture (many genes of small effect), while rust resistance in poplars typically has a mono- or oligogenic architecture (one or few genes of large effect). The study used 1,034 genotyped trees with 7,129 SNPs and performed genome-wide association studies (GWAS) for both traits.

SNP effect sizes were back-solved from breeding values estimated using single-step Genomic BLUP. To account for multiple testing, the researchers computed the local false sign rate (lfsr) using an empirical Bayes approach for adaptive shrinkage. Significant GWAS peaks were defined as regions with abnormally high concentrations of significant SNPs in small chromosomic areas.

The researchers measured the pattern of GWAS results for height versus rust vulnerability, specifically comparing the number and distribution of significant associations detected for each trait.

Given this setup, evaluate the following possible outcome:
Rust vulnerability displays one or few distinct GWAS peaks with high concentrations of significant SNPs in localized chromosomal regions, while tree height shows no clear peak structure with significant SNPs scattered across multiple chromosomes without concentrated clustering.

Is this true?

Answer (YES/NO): NO